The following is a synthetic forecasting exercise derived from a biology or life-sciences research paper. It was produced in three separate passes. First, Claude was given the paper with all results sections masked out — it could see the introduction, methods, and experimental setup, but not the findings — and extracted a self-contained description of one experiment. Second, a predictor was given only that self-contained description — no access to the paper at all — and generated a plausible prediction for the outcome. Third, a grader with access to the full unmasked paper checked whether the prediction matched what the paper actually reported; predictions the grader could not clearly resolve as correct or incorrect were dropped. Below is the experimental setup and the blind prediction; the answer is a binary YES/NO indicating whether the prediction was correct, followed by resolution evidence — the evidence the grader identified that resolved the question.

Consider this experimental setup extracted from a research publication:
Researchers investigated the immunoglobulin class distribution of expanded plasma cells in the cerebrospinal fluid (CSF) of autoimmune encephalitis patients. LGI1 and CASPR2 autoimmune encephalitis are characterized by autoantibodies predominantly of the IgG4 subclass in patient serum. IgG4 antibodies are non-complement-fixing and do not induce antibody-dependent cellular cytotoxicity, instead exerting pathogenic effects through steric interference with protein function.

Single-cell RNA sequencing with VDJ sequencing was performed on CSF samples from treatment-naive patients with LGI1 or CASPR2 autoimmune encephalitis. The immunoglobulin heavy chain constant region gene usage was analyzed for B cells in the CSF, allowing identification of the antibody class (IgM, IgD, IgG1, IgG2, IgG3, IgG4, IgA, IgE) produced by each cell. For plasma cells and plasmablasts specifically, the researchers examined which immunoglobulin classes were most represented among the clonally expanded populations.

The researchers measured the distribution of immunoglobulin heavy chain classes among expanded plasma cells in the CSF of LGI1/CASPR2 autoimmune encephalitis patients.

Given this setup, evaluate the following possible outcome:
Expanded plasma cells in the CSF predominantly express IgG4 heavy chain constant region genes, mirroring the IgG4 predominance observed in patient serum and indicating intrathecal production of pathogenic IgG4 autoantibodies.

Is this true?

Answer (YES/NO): NO